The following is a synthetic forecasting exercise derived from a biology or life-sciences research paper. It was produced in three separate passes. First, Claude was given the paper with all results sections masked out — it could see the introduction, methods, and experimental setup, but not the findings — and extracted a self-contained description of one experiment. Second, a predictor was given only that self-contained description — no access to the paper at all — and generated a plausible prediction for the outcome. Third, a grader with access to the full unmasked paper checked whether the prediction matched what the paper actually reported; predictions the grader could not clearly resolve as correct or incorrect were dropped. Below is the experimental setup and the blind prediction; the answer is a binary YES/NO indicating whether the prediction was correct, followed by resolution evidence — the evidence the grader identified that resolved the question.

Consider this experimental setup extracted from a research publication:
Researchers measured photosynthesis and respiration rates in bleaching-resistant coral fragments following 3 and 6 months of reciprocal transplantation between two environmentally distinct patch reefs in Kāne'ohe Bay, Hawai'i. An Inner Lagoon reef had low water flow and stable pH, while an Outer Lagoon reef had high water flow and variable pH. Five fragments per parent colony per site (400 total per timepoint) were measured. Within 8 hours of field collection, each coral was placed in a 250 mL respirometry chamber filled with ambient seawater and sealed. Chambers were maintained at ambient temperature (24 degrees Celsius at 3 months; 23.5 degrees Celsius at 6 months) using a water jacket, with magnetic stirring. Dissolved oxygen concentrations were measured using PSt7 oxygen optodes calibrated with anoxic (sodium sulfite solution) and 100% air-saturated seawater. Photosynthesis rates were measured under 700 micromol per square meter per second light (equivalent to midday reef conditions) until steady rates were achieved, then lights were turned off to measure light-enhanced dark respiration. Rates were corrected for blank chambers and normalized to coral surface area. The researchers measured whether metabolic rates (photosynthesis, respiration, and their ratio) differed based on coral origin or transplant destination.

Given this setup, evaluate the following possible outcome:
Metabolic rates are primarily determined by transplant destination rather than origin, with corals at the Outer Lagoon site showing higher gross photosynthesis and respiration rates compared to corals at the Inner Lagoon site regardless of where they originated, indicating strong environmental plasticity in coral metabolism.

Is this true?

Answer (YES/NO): NO